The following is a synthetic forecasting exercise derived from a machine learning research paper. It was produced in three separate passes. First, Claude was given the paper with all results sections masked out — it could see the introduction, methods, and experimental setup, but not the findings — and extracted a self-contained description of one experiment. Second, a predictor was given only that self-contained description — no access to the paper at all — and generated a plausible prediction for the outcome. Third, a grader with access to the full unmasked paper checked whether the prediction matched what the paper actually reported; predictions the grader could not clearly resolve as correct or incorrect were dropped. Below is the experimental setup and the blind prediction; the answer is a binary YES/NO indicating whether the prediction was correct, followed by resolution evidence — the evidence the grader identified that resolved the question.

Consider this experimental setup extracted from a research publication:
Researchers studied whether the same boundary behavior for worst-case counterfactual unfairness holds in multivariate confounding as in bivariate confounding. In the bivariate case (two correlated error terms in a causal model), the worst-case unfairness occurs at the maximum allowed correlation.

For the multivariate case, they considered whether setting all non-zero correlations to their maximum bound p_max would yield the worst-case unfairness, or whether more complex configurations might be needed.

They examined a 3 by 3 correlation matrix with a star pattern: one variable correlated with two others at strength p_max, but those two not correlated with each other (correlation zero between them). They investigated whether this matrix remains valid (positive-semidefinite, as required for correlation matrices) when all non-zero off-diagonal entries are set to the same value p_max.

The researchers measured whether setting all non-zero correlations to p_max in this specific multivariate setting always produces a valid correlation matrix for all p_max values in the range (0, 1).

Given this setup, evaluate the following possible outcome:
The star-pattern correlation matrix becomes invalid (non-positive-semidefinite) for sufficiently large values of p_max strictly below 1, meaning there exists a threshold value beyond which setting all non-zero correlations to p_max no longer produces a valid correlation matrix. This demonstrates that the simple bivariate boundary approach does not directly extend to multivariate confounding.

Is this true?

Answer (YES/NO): YES